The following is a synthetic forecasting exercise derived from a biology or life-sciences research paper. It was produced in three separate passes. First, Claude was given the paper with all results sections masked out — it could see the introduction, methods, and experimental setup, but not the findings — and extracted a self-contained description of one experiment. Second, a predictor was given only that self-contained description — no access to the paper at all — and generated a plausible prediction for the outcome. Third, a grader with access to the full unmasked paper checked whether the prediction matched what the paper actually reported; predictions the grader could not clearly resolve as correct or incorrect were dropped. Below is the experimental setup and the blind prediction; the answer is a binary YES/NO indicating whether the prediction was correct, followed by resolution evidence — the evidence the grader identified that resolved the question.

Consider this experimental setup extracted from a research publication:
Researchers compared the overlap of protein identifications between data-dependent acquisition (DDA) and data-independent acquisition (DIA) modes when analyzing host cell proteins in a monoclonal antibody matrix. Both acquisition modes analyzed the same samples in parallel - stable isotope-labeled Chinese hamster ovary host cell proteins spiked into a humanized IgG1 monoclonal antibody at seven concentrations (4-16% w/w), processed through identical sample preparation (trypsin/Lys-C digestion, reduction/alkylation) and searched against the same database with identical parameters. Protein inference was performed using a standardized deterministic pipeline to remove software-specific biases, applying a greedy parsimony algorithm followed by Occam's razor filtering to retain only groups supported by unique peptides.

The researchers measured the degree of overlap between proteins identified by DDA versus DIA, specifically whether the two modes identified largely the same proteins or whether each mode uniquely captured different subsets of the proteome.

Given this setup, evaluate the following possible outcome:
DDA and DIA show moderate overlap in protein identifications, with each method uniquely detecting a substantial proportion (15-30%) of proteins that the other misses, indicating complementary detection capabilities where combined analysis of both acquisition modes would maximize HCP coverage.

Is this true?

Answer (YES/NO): NO